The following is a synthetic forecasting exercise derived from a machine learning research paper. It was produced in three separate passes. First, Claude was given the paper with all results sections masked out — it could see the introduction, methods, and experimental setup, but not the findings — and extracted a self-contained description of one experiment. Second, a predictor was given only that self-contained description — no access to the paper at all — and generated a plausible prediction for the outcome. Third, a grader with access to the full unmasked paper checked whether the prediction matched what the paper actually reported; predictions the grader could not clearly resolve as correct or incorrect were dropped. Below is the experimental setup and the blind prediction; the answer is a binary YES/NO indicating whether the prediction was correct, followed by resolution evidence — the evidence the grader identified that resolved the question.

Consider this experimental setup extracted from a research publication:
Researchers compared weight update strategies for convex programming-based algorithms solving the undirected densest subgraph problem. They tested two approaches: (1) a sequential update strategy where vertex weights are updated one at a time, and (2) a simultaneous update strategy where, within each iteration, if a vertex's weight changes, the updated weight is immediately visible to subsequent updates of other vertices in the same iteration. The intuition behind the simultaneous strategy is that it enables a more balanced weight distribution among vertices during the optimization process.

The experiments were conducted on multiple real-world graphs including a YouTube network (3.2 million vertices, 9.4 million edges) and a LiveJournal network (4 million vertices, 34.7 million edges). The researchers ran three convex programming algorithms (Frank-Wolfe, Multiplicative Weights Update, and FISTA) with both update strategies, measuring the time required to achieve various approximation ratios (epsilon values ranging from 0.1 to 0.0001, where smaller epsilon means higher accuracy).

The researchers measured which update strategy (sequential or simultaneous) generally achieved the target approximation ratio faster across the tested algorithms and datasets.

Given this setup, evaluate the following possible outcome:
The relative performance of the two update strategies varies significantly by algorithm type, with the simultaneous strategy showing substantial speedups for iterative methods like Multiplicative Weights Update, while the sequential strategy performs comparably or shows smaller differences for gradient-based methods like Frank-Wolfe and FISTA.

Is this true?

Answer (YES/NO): NO